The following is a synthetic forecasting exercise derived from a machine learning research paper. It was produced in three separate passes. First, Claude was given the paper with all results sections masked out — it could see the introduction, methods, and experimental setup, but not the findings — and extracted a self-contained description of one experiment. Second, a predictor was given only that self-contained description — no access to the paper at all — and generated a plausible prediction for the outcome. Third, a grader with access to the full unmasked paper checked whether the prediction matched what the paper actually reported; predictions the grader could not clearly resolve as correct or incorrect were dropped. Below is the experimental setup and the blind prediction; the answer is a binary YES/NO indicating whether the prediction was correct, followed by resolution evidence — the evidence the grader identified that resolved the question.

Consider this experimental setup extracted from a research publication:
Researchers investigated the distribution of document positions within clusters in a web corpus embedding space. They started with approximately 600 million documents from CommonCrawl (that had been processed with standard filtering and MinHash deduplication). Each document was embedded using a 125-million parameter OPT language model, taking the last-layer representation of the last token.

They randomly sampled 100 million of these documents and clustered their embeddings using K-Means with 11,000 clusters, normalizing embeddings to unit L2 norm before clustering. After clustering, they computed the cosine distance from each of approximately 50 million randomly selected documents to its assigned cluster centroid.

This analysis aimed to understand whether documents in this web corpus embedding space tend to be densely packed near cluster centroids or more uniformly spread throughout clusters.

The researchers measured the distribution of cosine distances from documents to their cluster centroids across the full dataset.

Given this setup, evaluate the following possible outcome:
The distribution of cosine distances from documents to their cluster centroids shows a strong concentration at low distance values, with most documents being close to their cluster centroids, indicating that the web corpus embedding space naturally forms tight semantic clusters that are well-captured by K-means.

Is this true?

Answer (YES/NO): YES